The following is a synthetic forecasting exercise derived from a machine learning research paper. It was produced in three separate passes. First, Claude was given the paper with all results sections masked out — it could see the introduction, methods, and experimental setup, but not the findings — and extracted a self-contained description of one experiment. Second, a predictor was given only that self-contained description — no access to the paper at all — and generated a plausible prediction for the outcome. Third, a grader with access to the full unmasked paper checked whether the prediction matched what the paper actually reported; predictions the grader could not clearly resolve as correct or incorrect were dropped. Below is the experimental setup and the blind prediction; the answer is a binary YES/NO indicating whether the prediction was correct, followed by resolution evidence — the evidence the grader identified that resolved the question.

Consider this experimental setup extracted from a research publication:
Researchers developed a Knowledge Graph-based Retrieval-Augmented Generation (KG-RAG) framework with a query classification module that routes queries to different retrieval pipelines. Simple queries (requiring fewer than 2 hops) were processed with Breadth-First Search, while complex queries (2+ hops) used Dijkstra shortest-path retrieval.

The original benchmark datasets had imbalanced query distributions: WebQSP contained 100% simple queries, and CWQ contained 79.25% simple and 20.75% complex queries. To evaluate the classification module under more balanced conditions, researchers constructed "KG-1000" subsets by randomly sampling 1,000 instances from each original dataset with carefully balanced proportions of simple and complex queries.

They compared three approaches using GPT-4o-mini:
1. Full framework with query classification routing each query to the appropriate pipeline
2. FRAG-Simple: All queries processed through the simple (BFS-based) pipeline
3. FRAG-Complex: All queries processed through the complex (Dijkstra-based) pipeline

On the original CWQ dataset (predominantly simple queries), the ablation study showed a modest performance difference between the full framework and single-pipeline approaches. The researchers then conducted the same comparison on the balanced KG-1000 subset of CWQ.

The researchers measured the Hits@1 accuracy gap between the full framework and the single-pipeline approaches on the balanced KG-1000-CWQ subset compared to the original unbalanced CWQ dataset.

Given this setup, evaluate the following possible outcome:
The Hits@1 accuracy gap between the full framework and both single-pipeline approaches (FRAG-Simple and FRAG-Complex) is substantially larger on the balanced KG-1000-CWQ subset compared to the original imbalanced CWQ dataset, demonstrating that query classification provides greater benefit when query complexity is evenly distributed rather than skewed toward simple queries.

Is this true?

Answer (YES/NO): YES